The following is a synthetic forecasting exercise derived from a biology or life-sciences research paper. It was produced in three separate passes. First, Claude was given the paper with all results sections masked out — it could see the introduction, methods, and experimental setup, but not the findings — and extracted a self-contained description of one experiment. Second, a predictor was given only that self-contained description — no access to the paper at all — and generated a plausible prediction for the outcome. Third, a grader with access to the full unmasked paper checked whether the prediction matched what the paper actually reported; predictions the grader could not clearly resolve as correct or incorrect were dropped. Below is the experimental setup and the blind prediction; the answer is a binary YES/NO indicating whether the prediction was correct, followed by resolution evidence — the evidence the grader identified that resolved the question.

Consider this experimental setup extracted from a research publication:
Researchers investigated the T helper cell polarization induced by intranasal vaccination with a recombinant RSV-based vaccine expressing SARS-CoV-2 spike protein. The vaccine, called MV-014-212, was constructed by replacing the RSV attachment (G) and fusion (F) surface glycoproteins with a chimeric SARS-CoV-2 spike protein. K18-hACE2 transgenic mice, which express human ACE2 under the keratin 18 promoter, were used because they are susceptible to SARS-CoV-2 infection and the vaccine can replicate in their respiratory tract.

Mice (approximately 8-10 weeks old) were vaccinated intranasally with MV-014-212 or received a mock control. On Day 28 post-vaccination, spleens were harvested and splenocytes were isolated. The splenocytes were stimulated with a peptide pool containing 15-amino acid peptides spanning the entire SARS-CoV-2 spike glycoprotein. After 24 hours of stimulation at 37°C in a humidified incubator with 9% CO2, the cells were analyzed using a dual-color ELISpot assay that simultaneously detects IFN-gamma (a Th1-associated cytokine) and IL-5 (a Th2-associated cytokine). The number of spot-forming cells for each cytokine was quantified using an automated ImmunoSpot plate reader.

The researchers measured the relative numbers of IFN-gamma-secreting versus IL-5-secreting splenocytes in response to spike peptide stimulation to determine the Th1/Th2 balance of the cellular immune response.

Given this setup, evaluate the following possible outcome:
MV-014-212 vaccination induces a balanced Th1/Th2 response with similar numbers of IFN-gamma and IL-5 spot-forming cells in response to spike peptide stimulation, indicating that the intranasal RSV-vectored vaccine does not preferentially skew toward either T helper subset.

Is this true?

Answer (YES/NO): NO